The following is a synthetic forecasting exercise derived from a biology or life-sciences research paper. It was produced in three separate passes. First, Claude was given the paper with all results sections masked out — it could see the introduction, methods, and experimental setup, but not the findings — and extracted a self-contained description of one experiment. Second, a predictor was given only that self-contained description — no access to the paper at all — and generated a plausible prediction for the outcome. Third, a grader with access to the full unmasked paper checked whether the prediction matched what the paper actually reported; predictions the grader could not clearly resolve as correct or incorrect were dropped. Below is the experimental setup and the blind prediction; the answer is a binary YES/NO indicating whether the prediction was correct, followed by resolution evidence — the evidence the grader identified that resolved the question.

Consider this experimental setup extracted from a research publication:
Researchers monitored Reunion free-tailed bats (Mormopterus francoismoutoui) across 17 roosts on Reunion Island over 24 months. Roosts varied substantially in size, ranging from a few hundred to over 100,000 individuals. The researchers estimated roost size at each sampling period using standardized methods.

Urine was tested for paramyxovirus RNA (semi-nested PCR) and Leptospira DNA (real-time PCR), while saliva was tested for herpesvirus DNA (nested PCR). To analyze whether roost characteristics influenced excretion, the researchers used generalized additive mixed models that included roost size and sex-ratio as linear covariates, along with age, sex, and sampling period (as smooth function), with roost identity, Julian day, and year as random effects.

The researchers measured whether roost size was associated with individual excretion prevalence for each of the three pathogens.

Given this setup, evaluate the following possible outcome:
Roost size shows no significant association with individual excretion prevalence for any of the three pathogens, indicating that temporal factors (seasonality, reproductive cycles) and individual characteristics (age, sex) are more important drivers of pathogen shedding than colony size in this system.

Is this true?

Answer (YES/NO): NO